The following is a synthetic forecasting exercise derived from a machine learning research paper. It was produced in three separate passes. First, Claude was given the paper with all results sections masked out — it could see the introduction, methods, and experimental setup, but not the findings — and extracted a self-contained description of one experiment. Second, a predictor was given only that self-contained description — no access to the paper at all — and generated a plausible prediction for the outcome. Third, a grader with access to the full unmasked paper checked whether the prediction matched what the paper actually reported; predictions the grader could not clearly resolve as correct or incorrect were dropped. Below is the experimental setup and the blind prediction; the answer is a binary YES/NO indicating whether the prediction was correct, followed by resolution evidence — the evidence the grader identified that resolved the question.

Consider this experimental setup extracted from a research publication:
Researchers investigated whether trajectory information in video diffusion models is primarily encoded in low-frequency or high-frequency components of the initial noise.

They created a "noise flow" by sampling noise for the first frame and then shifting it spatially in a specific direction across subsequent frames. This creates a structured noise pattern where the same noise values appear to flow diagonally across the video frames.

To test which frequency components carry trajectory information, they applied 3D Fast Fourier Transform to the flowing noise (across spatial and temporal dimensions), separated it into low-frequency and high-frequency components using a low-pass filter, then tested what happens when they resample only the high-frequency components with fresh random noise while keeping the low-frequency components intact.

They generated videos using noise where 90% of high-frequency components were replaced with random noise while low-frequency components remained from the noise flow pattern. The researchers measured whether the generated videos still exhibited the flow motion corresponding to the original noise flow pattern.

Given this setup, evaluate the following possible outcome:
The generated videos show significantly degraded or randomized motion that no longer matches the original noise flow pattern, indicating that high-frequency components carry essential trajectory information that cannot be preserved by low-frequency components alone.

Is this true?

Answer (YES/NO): NO